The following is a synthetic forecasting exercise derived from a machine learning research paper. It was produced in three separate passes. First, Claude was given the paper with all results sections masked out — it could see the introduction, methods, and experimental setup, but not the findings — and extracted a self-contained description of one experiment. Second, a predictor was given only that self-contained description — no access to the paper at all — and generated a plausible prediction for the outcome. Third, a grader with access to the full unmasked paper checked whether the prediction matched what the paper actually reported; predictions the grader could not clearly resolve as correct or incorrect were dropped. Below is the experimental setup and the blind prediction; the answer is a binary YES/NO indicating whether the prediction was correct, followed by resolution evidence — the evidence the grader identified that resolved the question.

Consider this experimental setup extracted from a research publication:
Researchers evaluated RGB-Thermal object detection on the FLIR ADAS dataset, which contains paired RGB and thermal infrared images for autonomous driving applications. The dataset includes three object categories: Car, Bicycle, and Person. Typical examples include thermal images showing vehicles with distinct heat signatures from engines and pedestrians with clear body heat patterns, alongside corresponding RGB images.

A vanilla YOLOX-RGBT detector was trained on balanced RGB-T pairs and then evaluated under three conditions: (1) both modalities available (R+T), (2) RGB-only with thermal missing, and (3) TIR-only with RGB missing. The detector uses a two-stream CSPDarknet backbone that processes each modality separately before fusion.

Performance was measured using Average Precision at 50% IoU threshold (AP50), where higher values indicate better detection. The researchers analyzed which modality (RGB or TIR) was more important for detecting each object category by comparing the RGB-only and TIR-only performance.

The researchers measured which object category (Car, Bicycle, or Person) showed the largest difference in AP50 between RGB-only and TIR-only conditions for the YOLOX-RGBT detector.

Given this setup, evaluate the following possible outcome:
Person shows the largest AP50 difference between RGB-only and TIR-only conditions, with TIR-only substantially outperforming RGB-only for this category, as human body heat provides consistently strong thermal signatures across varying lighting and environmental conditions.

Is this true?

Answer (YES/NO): YES